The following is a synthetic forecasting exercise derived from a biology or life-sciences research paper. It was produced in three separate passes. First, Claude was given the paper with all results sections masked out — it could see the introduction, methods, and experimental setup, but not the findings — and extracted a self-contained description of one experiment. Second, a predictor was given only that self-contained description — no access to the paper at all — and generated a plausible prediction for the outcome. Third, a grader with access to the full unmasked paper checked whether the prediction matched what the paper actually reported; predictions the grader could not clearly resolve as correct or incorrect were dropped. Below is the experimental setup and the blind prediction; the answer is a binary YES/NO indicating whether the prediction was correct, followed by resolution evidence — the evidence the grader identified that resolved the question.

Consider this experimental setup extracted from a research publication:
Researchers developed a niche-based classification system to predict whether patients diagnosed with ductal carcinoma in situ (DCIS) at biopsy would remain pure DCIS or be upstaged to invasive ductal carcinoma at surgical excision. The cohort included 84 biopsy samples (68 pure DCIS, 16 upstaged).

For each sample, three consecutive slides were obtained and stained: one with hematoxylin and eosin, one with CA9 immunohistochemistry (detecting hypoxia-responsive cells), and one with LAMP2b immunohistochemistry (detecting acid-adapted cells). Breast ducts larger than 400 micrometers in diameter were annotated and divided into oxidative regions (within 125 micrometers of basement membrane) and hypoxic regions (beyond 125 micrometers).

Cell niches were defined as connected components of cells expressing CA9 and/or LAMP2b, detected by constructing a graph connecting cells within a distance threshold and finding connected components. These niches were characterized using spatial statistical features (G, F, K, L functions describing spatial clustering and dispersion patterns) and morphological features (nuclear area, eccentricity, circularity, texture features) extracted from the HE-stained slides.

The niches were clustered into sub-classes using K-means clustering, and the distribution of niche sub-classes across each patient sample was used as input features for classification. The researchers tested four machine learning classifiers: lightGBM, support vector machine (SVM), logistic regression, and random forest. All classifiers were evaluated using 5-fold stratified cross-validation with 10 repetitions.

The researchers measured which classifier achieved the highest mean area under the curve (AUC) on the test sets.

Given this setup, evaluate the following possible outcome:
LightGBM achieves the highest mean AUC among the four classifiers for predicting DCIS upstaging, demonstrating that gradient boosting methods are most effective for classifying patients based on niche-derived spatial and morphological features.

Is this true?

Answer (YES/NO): NO